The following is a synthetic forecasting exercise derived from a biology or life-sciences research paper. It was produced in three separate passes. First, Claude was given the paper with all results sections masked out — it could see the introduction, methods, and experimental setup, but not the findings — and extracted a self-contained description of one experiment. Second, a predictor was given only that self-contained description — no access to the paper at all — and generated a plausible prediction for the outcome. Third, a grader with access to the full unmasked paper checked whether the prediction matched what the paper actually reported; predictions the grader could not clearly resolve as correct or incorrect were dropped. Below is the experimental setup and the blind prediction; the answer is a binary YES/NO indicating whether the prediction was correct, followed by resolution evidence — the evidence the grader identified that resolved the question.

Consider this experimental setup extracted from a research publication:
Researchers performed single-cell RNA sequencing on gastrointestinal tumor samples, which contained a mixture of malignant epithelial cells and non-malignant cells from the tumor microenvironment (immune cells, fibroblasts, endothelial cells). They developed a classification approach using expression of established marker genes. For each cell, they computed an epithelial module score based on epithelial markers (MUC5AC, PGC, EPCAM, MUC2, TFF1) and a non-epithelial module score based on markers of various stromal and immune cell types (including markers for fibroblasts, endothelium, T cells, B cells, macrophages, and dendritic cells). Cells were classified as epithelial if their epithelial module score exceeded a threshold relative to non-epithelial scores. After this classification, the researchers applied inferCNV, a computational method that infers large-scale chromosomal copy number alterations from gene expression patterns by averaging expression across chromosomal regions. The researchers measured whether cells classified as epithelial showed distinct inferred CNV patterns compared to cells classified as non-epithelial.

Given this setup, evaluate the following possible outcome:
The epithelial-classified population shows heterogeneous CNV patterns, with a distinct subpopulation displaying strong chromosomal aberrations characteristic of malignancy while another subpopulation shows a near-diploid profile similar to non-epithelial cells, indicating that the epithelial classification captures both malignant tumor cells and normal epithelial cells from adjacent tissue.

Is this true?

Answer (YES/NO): YES